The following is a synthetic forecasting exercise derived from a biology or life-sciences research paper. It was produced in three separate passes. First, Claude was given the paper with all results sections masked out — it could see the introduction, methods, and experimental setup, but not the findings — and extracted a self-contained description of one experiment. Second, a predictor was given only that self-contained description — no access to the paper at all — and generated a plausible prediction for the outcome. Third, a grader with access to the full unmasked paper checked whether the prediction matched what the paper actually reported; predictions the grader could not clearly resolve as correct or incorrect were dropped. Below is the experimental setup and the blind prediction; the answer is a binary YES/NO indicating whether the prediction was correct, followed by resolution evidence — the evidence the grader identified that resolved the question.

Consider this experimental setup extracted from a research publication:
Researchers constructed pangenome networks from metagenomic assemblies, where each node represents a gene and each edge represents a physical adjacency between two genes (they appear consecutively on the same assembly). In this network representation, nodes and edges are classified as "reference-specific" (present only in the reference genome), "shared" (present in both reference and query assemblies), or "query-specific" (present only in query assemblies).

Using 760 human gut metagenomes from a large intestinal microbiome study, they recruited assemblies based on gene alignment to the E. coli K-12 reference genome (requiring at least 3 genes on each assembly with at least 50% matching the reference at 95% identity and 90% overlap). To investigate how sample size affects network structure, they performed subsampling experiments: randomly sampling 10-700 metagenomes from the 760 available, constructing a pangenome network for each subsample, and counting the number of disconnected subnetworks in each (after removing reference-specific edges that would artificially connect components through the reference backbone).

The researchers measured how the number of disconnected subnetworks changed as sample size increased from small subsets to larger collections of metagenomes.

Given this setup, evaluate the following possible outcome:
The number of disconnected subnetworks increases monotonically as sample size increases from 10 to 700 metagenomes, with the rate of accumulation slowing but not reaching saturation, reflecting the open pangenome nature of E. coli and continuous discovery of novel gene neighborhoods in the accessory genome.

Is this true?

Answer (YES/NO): NO